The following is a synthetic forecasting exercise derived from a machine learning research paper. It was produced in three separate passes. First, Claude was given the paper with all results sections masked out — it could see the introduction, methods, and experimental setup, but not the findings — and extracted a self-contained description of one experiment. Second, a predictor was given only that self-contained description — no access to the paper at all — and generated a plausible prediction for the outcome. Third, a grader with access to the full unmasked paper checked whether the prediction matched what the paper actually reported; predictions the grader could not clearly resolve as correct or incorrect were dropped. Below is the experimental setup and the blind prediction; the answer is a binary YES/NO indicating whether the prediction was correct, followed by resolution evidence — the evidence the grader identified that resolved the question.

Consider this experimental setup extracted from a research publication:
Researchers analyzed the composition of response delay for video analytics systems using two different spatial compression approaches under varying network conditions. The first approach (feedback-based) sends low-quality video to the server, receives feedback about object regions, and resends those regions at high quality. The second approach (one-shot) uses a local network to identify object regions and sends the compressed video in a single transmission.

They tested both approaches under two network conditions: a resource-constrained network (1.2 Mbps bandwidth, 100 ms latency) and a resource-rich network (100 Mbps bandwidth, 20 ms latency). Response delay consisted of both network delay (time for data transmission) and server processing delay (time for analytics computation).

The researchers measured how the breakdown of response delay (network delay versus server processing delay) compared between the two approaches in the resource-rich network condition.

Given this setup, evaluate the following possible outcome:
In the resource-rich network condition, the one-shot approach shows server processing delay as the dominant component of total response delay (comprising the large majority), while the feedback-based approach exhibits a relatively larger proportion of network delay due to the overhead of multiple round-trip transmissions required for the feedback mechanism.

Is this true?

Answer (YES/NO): NO